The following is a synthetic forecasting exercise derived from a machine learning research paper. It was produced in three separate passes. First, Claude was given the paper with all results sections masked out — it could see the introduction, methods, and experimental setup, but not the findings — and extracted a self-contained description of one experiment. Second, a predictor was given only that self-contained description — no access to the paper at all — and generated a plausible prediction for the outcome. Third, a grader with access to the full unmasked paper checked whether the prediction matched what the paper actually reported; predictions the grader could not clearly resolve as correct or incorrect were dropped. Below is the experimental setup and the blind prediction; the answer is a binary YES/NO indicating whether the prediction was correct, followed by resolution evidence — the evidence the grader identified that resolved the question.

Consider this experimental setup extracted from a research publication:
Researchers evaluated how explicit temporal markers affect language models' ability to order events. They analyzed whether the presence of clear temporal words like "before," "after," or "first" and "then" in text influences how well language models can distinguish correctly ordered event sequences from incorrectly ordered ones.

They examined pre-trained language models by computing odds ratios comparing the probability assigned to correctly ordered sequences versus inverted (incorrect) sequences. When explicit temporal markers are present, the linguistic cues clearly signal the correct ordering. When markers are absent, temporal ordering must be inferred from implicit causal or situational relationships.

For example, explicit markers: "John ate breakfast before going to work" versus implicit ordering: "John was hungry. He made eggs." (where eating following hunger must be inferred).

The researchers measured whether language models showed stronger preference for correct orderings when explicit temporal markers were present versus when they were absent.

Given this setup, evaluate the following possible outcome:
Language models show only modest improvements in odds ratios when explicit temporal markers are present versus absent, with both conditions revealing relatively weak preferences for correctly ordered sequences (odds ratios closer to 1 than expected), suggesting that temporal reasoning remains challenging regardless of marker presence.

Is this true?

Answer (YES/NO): NO